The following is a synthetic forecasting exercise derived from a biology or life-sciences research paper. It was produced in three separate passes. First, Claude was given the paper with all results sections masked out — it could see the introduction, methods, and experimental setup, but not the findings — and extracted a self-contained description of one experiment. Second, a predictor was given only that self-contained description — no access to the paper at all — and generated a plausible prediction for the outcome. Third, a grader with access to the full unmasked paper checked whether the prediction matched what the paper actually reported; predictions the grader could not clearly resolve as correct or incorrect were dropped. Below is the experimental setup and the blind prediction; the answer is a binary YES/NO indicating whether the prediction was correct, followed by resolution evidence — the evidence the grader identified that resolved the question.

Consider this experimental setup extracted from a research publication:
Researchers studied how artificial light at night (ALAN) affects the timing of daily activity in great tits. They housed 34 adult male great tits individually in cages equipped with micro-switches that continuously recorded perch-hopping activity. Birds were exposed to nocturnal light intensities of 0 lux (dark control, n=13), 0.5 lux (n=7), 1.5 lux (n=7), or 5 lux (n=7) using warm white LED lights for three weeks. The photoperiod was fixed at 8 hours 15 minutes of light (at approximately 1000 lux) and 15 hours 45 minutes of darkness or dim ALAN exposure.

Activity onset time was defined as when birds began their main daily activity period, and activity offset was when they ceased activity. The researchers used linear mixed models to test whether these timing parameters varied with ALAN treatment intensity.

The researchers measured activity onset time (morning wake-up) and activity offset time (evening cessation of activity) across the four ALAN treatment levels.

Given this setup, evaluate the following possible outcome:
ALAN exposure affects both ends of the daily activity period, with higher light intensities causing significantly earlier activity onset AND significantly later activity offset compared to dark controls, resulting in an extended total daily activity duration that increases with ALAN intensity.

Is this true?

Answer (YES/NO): NO